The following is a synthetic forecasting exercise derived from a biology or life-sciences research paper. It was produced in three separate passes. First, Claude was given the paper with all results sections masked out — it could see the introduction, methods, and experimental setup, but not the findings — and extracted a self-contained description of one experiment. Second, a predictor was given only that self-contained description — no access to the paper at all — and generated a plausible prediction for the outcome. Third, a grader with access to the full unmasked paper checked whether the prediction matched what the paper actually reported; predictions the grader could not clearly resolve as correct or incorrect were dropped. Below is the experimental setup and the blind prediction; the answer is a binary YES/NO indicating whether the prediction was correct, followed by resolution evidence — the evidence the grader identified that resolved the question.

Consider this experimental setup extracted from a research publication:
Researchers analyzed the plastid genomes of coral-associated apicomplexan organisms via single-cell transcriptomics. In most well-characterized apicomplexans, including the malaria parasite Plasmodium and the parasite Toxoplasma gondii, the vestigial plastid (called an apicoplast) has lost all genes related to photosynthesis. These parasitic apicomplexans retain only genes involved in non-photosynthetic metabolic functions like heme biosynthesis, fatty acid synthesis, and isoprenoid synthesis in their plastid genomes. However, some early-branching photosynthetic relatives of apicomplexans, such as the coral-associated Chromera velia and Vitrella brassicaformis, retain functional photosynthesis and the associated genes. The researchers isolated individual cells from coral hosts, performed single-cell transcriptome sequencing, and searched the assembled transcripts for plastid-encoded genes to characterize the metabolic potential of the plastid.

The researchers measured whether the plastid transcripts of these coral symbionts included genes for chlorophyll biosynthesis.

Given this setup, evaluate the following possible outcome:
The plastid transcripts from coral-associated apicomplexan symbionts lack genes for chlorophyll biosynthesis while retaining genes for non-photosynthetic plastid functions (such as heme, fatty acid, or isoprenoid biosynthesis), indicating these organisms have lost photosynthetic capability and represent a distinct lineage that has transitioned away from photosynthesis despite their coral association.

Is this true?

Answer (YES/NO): NO